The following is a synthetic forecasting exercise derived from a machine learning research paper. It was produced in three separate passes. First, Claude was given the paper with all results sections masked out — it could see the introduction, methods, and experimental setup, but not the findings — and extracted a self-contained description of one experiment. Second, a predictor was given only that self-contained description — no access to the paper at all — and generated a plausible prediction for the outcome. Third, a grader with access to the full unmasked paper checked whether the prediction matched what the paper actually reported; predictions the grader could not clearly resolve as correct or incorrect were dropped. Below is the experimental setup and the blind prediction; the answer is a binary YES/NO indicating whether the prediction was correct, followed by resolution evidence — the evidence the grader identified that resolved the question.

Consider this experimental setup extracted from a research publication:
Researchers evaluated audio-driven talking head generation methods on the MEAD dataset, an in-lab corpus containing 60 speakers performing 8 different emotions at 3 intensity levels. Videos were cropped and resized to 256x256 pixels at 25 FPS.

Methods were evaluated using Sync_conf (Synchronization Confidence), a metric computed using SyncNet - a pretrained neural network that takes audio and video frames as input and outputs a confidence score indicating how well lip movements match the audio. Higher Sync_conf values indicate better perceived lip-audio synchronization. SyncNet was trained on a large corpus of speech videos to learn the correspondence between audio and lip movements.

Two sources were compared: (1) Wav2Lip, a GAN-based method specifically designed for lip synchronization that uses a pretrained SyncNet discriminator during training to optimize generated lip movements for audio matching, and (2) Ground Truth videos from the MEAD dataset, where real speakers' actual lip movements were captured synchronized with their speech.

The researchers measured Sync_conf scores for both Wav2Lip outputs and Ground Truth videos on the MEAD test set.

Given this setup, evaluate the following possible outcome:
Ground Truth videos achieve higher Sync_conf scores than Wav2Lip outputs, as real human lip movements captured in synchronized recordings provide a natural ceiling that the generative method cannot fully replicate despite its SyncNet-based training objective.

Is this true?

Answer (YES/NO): NO